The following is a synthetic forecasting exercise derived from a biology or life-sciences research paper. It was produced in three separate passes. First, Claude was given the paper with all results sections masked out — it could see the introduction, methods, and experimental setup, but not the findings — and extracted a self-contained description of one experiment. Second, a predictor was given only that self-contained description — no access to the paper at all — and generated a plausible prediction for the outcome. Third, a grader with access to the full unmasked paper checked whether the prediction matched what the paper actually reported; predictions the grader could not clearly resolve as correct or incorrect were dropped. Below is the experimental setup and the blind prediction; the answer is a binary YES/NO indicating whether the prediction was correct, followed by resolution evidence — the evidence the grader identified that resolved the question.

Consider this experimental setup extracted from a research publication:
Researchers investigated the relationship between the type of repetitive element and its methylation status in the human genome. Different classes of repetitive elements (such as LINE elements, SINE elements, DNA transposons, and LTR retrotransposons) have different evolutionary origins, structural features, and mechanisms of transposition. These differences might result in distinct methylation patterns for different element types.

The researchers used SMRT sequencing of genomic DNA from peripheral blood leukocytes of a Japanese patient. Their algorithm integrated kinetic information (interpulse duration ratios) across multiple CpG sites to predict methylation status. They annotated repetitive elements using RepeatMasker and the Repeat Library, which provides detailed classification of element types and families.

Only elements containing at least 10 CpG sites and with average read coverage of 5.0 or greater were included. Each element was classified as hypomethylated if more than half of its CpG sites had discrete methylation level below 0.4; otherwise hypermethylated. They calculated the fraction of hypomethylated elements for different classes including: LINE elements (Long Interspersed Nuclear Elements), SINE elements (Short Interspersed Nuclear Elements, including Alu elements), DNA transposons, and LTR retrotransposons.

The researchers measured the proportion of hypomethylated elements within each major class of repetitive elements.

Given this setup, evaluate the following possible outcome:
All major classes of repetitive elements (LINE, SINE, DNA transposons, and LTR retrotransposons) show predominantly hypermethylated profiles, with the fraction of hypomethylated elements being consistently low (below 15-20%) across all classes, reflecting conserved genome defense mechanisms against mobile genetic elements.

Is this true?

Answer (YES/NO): NO